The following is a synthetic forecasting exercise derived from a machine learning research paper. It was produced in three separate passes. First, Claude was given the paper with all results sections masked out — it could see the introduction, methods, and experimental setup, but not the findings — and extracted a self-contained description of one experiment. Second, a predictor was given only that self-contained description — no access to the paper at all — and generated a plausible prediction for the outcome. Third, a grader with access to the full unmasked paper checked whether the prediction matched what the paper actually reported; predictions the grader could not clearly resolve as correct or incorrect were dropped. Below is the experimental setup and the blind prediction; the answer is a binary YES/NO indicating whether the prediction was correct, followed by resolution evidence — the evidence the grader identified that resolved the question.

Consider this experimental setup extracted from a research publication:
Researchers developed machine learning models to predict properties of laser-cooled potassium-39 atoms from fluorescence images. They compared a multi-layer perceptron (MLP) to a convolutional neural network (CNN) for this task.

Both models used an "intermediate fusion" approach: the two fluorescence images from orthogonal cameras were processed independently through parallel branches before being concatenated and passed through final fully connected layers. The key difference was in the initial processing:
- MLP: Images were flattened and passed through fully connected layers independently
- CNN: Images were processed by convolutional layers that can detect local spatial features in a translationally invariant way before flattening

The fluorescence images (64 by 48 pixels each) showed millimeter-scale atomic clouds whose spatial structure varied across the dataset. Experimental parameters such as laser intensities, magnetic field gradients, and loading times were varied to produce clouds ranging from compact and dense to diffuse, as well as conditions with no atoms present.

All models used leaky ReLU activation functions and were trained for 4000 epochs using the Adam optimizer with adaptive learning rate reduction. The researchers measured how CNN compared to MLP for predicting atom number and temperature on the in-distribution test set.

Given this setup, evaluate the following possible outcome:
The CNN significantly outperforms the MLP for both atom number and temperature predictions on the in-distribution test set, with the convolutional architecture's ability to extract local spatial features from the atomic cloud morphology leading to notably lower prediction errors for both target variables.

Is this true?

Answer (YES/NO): YES